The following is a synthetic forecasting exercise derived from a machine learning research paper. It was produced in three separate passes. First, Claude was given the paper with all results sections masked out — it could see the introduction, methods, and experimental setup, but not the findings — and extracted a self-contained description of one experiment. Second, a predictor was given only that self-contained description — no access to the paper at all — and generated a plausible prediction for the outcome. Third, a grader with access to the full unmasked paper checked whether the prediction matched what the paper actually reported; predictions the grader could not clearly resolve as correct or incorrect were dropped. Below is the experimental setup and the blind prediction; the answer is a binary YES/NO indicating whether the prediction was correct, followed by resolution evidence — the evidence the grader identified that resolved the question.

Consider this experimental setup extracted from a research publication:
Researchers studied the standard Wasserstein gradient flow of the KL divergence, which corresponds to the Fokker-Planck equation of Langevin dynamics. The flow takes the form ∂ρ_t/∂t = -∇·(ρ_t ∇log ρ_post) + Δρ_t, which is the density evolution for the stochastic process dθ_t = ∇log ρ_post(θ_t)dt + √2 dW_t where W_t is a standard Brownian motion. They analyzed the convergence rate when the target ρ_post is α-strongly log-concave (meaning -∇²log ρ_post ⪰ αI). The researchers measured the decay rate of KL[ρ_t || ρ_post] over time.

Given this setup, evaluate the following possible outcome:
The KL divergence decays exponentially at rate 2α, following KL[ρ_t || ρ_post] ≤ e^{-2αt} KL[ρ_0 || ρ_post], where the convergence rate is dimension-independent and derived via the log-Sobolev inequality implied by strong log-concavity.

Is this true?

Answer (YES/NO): YES